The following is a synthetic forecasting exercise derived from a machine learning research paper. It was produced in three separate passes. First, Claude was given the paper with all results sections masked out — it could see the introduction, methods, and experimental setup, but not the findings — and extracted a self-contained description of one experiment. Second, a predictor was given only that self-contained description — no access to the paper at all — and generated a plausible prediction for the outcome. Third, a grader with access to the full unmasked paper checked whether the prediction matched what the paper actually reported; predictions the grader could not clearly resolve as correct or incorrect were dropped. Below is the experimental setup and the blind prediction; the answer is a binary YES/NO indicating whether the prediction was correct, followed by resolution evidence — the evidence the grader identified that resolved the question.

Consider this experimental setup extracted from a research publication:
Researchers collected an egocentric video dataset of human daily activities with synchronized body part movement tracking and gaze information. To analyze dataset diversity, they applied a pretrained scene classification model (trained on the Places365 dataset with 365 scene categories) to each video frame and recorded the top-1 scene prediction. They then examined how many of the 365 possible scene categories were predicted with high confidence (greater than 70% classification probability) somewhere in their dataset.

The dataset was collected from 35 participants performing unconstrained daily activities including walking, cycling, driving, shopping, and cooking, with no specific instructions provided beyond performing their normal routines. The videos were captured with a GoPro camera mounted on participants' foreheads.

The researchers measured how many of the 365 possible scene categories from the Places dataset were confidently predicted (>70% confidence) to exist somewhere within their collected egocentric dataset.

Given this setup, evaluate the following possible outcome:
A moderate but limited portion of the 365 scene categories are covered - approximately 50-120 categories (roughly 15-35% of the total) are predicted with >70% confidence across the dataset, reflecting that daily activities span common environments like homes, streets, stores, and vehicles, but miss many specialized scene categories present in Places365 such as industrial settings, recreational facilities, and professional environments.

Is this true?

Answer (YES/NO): YES